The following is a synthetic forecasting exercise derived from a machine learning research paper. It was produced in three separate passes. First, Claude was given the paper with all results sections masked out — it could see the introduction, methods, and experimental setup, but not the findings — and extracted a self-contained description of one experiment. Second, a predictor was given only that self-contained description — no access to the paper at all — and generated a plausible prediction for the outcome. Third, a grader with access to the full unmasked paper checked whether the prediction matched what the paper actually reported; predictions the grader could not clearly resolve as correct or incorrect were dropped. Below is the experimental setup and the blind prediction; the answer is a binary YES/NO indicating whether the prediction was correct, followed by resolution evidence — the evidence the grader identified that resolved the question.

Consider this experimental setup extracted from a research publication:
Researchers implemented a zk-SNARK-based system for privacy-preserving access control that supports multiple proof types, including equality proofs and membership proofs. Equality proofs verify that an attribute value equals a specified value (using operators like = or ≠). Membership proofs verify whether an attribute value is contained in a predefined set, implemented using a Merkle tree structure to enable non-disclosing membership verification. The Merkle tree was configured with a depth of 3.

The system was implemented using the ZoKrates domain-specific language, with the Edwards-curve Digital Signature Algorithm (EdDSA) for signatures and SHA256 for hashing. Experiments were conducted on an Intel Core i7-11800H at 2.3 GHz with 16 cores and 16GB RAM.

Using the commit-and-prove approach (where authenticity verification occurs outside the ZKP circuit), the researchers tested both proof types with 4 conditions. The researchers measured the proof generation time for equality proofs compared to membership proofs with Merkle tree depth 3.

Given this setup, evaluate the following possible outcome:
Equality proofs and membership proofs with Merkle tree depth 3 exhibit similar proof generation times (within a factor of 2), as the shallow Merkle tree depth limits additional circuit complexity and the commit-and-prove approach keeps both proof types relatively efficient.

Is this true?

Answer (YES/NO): NO